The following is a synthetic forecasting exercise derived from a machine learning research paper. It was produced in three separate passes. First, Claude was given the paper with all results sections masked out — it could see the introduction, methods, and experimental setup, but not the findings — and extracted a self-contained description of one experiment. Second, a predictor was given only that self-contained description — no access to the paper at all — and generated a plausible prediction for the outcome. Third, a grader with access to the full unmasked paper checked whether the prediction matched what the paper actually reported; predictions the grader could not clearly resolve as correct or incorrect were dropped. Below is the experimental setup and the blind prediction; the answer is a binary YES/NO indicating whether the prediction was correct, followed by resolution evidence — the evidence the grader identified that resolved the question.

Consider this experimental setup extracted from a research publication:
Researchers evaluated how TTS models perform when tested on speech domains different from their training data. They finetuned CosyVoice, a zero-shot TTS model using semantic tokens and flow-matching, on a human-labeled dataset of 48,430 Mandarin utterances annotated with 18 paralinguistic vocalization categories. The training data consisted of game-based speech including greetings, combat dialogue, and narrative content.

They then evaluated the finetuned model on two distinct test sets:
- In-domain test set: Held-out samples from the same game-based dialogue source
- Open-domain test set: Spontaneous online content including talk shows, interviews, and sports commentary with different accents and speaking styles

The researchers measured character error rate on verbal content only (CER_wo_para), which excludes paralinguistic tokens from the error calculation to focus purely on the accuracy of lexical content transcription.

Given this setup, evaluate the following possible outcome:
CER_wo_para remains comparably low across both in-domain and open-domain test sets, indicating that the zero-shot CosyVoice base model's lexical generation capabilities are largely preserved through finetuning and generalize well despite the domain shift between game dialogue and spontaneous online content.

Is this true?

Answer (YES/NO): NO